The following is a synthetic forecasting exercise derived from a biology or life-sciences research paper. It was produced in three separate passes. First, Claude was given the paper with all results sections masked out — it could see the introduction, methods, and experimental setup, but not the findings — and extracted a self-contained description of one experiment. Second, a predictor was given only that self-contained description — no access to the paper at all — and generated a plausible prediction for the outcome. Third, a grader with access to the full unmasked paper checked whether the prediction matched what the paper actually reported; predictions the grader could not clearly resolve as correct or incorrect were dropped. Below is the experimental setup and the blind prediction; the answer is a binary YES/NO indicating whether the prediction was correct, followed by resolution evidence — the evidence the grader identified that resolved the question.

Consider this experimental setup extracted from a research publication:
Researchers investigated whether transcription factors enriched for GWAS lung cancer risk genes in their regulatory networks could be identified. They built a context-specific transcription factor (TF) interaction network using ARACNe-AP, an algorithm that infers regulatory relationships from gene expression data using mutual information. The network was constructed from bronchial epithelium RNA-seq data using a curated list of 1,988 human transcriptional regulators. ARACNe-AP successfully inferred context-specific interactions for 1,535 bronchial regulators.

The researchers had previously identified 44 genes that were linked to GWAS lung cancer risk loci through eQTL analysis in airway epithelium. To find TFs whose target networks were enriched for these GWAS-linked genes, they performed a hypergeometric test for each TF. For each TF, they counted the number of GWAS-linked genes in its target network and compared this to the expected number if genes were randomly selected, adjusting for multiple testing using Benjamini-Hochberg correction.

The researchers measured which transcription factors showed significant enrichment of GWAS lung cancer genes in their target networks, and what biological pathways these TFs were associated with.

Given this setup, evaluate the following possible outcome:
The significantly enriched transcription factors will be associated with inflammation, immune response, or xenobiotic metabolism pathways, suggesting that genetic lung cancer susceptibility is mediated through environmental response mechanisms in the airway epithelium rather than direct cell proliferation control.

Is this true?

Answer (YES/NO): YES